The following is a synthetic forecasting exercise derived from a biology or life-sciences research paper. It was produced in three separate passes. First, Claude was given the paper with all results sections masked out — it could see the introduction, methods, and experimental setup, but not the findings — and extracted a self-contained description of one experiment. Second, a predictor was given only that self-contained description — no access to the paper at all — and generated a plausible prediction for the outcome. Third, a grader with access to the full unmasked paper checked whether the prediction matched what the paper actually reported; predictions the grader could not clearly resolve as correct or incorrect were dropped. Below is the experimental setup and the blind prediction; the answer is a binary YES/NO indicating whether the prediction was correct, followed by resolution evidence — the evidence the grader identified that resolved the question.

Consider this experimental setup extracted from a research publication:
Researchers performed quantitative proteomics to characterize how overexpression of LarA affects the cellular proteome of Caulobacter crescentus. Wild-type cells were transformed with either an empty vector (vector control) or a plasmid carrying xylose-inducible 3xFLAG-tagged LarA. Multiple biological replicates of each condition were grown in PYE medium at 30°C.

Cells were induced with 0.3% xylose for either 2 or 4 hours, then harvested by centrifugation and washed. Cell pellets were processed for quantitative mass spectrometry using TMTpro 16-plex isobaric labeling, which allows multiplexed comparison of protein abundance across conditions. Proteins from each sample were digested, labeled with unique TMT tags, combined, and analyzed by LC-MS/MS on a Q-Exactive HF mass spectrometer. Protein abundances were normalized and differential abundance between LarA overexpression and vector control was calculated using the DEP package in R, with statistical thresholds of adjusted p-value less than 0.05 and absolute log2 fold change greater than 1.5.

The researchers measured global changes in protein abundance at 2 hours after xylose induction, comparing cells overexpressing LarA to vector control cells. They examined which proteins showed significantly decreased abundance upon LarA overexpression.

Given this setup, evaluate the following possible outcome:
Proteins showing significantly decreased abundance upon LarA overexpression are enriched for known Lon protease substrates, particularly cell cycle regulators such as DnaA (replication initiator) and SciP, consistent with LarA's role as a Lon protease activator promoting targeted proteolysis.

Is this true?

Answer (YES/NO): NO